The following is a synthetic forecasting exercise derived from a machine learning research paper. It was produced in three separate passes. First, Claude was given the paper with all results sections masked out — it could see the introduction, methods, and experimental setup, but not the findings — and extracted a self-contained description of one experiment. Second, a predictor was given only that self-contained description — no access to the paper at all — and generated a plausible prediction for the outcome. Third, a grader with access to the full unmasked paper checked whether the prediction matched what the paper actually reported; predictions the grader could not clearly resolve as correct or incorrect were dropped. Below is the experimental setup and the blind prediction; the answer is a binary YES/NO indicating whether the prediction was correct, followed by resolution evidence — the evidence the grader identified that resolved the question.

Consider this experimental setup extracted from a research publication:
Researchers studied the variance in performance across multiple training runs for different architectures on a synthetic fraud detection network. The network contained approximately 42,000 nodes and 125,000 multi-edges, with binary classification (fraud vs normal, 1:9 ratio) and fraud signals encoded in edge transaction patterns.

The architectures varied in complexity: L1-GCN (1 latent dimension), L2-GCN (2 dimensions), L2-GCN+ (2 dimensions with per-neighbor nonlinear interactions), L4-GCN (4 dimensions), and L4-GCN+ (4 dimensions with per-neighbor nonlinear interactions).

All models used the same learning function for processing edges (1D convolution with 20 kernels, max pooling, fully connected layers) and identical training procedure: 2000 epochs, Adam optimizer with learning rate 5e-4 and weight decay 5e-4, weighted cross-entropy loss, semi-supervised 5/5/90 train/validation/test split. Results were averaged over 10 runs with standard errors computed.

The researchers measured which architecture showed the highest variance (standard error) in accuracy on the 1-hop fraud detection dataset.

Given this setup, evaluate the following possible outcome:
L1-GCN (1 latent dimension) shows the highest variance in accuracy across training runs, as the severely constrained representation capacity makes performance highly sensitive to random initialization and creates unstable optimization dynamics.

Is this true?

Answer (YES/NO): NO